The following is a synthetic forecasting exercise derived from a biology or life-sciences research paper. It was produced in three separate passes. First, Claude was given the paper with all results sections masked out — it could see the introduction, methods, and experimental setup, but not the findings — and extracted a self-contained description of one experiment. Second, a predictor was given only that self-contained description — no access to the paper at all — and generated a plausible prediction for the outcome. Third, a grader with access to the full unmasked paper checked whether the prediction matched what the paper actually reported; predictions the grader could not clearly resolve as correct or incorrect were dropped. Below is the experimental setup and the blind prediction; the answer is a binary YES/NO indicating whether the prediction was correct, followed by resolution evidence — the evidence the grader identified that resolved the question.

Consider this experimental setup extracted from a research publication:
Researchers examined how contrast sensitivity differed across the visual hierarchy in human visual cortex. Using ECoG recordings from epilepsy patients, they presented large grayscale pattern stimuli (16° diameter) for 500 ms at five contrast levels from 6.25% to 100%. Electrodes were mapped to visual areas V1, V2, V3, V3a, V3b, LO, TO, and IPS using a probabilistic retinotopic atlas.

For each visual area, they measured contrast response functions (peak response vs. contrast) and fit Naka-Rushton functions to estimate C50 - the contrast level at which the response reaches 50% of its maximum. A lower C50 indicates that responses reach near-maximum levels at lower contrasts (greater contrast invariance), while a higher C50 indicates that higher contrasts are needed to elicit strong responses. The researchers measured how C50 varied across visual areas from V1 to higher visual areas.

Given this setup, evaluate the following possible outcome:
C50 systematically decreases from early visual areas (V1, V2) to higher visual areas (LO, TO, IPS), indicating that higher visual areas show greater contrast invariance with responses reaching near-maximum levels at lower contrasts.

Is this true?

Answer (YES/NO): YES